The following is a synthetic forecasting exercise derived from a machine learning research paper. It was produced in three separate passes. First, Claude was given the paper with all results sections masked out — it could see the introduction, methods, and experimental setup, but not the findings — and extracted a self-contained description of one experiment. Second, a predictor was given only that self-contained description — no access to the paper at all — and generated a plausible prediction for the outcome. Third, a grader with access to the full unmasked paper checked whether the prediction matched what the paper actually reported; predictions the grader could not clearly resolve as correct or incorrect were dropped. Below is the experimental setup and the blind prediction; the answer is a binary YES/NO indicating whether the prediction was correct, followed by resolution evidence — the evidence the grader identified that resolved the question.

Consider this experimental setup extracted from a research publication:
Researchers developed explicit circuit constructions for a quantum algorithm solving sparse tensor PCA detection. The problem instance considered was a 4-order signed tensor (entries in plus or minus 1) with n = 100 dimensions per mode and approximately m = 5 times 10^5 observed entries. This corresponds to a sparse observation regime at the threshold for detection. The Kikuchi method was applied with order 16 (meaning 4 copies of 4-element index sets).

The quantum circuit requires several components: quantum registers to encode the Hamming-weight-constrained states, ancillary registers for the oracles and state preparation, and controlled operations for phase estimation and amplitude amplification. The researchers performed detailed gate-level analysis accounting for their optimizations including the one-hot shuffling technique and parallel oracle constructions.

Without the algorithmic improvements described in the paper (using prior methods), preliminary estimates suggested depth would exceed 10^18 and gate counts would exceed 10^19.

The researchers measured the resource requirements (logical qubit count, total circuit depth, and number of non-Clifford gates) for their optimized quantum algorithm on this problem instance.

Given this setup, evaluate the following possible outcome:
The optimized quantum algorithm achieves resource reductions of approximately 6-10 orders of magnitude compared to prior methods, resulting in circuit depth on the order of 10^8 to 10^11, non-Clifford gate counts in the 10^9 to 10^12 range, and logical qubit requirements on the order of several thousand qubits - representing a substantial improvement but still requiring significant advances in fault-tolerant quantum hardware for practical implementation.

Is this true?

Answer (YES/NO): NO